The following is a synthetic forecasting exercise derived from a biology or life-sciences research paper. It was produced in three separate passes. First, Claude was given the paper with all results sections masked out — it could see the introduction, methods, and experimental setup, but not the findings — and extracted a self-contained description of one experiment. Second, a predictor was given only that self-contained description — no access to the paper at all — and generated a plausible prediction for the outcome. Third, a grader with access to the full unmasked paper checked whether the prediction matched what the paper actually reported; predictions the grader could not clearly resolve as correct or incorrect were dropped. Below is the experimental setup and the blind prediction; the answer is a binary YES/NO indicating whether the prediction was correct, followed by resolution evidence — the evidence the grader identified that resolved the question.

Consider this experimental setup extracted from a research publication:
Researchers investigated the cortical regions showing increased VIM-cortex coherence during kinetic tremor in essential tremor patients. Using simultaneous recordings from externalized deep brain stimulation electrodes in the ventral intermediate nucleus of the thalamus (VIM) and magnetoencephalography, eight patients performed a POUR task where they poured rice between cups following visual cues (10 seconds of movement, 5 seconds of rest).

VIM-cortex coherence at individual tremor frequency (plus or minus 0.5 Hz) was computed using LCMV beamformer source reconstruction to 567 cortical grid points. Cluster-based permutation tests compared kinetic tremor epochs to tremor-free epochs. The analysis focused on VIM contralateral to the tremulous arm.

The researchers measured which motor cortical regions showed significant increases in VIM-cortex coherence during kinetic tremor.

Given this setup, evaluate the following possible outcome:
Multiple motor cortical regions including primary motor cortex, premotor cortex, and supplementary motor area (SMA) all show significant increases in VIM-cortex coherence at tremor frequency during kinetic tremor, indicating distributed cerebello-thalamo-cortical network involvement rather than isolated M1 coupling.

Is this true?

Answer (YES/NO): NO